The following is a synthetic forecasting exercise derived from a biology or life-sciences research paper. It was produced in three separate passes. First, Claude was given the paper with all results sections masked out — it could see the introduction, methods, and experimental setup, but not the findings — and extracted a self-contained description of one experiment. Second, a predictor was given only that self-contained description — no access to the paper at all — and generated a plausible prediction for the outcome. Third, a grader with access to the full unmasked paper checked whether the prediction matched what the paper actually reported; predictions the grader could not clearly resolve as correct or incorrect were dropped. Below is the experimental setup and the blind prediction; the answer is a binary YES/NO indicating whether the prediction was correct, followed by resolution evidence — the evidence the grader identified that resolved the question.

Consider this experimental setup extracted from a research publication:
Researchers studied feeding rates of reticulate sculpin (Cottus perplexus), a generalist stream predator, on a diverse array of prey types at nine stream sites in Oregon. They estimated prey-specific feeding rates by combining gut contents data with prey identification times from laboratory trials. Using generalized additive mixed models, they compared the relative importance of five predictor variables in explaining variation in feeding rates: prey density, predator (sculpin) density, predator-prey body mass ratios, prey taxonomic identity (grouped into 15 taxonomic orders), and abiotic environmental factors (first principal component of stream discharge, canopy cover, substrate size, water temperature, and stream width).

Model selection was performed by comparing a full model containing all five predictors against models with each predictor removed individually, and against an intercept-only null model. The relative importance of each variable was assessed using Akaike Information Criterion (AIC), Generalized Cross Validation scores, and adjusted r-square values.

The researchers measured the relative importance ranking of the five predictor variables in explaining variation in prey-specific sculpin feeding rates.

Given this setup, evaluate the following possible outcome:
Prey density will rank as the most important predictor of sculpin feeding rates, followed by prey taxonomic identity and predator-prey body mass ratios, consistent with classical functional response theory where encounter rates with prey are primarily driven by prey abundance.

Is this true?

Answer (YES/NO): YES